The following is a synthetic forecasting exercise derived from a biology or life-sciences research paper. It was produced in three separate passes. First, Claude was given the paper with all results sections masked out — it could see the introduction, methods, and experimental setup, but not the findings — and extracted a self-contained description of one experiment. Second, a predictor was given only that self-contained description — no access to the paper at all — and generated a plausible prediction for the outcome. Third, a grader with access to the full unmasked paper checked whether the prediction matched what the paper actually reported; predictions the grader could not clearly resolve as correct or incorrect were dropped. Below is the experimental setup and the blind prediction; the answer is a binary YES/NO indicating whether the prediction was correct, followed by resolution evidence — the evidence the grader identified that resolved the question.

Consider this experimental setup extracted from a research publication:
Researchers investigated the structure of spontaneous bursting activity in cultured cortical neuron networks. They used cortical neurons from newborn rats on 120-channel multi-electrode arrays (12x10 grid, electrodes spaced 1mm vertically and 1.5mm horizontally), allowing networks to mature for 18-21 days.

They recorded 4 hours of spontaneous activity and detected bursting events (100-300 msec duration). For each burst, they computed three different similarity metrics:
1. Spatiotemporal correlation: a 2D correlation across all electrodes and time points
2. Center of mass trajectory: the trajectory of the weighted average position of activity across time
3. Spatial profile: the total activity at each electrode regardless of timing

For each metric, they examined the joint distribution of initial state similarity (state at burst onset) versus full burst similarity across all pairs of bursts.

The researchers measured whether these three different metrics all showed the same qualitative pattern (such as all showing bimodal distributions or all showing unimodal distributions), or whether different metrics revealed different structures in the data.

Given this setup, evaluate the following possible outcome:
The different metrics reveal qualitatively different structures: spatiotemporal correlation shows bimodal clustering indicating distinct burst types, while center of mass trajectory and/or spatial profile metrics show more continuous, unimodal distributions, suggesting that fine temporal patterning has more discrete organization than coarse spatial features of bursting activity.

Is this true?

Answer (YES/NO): NO